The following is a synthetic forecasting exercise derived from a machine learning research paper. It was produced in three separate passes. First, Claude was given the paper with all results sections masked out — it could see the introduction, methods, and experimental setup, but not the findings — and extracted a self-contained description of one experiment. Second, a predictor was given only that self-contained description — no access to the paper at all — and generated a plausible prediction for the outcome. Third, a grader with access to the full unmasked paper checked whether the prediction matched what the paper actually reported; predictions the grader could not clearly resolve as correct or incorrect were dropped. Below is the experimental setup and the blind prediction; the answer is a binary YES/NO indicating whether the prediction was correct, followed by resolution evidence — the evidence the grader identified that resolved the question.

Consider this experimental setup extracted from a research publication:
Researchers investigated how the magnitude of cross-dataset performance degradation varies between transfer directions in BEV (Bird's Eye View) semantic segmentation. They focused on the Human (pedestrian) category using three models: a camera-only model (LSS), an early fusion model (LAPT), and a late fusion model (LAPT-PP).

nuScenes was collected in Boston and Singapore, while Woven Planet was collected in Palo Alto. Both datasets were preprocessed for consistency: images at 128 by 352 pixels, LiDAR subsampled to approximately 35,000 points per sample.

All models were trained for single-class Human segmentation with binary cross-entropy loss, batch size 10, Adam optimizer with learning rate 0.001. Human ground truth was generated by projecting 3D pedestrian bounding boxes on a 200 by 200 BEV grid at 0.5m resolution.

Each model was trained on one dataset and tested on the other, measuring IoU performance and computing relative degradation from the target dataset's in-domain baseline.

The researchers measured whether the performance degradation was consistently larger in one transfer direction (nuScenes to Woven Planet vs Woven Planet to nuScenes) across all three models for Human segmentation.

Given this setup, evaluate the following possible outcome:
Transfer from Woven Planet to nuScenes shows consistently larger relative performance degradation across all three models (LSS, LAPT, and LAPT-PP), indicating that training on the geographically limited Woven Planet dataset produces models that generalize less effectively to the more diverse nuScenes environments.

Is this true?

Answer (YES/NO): YES